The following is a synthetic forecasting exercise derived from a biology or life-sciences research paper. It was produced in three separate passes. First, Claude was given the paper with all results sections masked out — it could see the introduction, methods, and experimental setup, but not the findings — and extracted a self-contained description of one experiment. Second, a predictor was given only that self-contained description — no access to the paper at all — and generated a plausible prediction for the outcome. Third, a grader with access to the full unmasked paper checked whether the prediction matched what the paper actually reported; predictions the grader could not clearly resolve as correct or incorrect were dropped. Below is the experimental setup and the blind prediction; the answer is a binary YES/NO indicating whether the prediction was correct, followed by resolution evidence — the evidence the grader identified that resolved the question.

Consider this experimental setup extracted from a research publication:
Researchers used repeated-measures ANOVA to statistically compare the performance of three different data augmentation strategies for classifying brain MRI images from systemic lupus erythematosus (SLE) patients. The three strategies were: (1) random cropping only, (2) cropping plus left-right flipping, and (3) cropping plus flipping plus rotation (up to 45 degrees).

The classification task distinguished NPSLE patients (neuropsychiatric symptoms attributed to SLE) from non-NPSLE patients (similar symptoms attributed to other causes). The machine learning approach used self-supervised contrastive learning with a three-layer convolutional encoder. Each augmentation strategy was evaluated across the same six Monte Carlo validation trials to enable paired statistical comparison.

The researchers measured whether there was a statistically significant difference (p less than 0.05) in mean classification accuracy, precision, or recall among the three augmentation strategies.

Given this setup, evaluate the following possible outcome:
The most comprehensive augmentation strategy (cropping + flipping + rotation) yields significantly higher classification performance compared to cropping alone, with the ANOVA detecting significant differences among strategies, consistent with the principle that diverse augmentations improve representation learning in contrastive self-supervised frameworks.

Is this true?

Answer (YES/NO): NO